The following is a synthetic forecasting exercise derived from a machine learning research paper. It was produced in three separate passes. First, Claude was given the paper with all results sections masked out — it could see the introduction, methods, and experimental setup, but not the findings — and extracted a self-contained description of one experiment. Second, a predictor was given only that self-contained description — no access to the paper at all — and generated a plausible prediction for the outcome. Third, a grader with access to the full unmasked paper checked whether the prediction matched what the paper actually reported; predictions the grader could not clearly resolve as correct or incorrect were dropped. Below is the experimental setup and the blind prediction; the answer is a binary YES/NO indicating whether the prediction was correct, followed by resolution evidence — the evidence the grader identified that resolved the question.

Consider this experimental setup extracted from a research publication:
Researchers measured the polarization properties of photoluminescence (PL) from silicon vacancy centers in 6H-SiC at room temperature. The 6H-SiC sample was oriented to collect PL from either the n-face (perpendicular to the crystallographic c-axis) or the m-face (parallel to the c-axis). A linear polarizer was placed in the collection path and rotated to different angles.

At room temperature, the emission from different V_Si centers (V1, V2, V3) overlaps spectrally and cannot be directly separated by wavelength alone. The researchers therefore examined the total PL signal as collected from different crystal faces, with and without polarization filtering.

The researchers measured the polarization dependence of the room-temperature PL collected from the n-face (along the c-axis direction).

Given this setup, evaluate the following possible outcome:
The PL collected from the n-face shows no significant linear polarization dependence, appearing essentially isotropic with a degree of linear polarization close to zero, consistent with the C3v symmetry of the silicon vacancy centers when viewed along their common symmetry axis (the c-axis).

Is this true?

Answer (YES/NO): YES